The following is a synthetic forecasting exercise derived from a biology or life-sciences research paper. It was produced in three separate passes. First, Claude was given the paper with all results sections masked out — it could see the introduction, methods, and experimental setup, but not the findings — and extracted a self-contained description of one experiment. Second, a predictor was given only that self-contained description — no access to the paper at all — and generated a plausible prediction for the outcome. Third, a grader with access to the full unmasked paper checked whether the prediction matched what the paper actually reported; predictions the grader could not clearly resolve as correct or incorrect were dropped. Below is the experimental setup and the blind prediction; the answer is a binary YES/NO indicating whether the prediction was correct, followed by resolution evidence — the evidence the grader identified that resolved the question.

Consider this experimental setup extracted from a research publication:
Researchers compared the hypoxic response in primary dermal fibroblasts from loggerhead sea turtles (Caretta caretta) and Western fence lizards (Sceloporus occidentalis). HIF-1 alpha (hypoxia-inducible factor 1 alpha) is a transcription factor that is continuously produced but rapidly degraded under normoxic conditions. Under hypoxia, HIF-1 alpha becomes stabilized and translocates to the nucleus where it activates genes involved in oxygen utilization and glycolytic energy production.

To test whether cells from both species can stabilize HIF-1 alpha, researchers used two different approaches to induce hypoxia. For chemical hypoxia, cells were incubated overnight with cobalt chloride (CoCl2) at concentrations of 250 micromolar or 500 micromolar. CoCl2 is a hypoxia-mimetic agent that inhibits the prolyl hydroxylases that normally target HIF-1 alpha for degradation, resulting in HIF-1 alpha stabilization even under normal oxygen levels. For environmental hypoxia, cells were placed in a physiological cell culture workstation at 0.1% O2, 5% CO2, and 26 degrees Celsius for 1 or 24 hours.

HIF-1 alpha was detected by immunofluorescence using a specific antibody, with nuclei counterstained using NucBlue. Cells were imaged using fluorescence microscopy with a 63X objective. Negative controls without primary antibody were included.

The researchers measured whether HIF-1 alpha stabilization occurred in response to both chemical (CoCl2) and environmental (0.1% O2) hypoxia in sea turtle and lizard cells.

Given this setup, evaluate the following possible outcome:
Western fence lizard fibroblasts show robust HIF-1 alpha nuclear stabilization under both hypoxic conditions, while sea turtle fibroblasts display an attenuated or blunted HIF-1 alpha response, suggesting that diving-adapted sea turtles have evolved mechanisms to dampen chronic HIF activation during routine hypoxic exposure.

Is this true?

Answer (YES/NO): NO